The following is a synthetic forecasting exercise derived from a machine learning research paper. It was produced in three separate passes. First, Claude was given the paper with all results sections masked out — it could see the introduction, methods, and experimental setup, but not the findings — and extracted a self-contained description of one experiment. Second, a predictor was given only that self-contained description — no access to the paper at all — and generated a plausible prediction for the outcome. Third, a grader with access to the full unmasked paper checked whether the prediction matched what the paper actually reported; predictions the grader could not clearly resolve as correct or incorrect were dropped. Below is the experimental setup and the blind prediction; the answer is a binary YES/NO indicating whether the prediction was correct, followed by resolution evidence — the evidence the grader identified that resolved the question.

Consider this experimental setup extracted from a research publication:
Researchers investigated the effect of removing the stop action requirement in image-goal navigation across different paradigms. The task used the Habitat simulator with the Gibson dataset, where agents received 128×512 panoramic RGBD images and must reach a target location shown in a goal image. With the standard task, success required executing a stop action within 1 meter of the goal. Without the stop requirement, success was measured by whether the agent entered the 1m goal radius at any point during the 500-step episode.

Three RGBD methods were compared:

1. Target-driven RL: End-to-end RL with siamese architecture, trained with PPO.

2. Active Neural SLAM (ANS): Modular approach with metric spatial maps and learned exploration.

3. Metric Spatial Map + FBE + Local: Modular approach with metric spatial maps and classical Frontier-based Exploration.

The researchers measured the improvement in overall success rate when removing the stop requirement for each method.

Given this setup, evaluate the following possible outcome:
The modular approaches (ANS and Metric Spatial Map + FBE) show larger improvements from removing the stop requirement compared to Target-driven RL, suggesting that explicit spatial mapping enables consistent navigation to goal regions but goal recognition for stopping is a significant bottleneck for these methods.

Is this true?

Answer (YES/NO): NO